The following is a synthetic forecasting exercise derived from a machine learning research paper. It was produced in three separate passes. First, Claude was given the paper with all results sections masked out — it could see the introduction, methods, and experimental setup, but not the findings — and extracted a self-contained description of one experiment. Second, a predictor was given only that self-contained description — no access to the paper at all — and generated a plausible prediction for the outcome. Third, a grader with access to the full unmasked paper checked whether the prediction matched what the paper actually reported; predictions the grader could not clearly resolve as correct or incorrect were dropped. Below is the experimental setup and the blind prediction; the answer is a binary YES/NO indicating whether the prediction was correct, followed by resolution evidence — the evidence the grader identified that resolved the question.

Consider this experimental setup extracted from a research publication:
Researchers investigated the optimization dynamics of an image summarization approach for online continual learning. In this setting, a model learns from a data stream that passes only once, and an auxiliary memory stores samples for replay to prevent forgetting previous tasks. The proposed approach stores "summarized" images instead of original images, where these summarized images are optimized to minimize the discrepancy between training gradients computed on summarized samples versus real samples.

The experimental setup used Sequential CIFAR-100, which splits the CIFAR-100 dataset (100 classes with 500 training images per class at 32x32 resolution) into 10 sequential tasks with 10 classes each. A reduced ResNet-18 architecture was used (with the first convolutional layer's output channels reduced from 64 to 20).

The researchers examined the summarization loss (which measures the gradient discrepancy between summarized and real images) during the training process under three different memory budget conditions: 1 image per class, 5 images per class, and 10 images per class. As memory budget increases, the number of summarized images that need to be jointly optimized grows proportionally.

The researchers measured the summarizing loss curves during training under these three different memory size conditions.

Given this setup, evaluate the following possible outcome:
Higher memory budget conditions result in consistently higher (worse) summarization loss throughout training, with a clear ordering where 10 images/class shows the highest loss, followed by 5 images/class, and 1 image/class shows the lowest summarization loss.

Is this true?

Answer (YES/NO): NO